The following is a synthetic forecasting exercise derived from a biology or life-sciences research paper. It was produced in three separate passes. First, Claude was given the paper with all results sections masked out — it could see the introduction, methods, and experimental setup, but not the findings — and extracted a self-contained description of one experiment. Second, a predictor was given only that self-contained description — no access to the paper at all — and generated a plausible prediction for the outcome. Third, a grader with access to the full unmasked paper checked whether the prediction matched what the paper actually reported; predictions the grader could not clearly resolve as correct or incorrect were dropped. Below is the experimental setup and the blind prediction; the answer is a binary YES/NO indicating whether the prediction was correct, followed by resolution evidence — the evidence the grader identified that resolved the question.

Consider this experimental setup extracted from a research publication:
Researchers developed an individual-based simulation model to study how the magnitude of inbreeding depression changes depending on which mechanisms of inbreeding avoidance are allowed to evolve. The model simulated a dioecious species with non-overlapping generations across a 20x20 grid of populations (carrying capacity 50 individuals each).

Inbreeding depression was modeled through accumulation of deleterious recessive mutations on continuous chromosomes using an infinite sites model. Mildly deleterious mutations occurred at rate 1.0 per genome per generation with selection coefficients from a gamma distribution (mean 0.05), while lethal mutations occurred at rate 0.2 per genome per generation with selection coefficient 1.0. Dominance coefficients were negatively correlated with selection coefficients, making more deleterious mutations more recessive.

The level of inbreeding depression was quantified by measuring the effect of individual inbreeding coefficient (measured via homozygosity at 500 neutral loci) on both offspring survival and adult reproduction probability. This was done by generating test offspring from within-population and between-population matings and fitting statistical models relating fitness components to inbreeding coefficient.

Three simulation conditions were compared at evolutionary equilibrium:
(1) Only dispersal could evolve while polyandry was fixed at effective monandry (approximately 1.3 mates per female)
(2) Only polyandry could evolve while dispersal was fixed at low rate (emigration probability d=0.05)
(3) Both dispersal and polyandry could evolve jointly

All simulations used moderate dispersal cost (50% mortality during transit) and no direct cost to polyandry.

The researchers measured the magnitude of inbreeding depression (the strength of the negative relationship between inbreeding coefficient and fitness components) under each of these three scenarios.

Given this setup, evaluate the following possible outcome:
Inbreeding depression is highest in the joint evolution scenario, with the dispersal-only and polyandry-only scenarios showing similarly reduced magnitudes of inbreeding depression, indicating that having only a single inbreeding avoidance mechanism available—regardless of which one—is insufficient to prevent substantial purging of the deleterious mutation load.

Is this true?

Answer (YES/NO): NO